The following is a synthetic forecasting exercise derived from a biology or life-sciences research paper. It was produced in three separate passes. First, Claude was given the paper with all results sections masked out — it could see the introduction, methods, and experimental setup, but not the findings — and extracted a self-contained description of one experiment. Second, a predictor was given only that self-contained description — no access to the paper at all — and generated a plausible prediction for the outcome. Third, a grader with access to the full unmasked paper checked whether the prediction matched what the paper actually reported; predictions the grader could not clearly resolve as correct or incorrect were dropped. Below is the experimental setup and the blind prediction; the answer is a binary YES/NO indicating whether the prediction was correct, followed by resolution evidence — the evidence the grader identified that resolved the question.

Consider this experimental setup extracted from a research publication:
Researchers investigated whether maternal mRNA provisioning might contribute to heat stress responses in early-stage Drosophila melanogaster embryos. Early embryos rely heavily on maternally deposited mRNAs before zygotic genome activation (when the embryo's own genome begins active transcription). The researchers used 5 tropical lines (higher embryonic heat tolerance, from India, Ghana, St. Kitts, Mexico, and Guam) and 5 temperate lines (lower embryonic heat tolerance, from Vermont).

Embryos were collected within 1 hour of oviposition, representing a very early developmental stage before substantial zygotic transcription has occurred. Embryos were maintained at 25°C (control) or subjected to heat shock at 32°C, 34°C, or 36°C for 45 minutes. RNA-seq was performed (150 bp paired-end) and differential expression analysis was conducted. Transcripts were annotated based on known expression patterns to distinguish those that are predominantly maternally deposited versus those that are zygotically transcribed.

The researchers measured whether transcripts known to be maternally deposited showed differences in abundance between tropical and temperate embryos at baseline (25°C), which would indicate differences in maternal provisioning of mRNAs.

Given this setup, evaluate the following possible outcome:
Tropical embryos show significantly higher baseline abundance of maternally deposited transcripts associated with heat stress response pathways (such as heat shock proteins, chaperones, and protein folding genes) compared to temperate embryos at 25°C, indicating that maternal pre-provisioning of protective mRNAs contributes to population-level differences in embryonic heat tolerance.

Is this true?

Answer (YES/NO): NO